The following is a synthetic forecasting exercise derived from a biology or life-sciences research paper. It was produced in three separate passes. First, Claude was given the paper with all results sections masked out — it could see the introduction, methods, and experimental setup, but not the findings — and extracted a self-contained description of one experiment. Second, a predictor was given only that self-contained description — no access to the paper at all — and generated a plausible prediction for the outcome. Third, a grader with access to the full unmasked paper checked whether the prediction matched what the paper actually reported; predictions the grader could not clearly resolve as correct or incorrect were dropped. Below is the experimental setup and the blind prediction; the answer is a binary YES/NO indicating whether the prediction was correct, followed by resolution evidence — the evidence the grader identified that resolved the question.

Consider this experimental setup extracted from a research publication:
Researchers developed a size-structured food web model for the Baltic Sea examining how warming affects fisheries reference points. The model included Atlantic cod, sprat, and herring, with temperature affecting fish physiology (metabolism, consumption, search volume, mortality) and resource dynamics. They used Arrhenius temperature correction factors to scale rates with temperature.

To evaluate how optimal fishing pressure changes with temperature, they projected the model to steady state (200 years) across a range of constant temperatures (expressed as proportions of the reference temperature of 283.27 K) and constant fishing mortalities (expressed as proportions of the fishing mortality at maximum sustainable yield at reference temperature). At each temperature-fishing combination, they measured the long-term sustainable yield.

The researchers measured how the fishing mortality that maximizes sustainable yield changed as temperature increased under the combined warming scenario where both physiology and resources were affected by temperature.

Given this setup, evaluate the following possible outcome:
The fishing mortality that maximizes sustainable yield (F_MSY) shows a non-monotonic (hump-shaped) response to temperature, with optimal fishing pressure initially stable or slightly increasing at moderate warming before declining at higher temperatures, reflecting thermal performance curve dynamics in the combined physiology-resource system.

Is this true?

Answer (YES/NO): NO